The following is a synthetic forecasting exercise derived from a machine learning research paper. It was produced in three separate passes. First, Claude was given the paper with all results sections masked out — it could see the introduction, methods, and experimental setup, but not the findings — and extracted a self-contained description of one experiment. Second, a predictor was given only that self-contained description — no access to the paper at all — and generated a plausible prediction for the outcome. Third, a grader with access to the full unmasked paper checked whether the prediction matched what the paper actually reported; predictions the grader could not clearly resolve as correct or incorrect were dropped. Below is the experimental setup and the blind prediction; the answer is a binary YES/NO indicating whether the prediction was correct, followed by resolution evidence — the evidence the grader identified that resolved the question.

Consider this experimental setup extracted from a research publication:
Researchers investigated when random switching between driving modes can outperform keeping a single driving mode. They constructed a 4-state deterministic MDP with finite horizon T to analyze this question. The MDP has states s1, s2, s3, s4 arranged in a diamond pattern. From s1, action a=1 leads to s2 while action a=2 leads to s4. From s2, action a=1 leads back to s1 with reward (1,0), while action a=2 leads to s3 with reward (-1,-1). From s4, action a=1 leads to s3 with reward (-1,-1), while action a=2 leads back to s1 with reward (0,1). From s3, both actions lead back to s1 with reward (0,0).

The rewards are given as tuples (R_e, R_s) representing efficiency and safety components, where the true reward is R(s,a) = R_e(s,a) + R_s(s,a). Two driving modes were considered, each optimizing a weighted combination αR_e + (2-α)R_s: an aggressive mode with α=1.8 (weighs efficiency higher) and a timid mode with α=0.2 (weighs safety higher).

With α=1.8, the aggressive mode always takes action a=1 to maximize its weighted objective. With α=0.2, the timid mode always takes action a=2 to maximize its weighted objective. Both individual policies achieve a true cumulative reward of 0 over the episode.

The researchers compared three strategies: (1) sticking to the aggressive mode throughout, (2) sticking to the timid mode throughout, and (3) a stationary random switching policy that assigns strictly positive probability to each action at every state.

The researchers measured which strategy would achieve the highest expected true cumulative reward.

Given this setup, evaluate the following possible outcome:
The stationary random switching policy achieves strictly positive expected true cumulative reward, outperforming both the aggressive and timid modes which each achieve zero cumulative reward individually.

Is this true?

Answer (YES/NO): NO